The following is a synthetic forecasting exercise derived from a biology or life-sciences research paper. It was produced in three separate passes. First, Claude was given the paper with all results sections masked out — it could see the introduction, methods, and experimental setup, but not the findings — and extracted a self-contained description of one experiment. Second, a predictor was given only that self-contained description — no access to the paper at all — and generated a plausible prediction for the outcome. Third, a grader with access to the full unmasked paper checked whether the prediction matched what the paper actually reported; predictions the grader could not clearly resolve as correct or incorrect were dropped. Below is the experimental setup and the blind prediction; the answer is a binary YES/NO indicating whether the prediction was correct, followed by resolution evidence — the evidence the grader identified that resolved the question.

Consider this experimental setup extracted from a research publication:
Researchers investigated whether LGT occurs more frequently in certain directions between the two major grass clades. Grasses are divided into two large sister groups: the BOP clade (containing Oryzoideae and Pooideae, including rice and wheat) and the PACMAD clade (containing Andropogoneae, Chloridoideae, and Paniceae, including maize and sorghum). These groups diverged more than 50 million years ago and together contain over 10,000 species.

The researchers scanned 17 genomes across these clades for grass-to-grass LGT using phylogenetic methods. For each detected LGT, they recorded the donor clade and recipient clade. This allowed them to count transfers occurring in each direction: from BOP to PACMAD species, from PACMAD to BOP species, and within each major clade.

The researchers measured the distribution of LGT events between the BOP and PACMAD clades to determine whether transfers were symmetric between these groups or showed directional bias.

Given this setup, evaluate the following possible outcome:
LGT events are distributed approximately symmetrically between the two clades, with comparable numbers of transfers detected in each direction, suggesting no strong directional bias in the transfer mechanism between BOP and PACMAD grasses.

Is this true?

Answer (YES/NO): NO